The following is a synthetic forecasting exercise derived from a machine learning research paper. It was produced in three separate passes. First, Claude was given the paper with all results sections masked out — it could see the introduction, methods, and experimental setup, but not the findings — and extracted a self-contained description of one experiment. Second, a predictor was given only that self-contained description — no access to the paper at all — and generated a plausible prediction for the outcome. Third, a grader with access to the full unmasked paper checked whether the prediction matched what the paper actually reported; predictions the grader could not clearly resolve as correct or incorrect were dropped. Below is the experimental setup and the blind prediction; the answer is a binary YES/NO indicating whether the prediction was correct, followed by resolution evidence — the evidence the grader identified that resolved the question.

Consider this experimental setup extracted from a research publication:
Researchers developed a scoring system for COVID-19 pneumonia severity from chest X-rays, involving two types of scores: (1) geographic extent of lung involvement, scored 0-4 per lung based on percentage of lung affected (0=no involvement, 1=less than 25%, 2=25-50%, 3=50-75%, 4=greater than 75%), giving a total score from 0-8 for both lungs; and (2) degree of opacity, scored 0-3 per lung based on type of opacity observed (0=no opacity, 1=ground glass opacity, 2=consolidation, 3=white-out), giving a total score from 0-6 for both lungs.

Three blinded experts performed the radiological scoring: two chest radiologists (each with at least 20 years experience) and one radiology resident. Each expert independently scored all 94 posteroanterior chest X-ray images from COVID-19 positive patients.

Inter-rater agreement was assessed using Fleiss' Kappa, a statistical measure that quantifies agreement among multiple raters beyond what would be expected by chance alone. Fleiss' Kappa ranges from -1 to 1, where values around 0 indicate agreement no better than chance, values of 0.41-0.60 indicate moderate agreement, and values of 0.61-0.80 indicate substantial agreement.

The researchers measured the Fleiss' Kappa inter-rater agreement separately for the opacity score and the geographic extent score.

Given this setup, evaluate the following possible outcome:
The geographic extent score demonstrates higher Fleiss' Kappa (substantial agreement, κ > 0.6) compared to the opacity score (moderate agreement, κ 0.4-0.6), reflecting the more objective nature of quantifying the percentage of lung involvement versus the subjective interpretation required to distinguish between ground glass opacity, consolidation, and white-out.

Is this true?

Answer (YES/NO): YES